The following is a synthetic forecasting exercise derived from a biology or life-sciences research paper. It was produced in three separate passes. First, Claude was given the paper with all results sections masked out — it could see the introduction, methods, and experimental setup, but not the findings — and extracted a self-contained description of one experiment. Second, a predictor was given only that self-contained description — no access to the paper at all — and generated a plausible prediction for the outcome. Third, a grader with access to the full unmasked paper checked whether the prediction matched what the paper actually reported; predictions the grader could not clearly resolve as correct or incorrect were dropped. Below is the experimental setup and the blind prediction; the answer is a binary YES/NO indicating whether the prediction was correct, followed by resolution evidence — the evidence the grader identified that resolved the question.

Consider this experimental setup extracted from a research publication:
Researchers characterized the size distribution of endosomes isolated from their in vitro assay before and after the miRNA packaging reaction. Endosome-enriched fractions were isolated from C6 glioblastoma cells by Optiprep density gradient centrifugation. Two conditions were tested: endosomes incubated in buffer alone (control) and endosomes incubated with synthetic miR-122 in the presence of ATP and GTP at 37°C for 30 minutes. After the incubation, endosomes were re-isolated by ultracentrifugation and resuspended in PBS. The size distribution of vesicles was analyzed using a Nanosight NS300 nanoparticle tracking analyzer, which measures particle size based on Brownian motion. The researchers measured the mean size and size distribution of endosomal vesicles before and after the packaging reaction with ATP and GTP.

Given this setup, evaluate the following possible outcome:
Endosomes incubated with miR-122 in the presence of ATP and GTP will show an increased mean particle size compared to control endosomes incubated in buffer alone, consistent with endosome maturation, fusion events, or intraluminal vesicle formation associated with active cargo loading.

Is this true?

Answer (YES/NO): YES